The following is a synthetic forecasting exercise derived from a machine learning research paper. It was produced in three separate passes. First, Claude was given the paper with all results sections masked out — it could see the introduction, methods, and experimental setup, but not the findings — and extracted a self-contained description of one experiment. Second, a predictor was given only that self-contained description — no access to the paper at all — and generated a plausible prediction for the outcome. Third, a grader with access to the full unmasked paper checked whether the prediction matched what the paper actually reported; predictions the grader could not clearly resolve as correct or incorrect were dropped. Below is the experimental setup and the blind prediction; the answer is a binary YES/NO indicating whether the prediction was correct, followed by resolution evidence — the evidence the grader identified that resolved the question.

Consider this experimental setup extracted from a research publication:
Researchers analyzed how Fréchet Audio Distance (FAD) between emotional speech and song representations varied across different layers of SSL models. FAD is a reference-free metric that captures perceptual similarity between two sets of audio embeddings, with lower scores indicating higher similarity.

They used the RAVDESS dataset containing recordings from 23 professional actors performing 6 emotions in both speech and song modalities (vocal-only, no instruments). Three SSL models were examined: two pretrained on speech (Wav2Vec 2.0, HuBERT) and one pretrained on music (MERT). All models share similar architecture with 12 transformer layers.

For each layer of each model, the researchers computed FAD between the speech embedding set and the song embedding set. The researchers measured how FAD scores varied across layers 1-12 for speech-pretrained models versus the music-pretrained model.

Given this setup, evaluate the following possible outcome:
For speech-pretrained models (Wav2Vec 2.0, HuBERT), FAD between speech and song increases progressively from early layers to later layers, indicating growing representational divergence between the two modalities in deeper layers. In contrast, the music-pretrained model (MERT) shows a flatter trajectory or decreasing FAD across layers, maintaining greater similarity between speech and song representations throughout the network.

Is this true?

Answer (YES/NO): NO